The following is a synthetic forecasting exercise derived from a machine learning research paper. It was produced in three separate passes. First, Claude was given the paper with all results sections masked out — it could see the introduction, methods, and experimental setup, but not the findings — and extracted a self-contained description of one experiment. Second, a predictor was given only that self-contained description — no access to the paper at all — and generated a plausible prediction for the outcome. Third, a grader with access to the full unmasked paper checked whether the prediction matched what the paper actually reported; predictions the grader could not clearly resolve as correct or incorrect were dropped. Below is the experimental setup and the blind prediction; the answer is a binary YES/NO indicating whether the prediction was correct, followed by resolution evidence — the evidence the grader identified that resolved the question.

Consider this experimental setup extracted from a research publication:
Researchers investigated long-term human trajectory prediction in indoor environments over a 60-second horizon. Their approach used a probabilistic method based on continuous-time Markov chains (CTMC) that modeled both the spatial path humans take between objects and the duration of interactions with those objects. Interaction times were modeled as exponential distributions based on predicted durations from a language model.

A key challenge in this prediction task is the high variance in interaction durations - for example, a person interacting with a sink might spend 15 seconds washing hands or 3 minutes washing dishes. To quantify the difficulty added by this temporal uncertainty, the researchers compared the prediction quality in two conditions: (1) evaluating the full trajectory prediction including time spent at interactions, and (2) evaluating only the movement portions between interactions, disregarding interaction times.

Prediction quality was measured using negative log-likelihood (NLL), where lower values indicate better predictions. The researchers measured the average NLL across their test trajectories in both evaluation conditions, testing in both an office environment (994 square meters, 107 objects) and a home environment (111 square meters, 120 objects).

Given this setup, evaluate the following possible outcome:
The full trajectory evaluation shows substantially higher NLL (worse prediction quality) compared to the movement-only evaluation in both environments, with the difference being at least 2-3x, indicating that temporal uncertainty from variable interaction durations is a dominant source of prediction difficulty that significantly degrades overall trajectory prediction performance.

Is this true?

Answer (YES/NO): NO